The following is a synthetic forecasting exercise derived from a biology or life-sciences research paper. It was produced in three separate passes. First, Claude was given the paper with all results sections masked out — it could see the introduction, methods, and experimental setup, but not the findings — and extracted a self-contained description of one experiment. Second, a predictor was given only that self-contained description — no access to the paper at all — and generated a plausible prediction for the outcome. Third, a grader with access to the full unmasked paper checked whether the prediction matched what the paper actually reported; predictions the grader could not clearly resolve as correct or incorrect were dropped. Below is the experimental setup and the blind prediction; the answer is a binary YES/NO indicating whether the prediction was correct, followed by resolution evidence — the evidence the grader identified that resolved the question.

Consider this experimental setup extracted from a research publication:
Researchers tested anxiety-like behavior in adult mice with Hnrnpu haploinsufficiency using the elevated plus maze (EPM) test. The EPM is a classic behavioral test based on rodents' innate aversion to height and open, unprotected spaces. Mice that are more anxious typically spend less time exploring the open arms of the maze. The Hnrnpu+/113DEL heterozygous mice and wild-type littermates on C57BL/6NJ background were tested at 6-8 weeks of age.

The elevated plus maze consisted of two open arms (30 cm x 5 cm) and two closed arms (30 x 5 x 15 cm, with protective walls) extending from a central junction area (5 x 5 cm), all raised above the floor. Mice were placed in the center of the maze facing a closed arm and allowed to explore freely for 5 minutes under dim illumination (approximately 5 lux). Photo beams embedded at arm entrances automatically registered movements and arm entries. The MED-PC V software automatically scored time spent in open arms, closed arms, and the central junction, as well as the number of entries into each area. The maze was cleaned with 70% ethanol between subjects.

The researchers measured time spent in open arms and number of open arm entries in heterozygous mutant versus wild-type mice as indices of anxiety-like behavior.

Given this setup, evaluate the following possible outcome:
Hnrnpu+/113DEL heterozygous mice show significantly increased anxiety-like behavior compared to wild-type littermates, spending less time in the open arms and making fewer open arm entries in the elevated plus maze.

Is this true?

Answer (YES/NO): NO